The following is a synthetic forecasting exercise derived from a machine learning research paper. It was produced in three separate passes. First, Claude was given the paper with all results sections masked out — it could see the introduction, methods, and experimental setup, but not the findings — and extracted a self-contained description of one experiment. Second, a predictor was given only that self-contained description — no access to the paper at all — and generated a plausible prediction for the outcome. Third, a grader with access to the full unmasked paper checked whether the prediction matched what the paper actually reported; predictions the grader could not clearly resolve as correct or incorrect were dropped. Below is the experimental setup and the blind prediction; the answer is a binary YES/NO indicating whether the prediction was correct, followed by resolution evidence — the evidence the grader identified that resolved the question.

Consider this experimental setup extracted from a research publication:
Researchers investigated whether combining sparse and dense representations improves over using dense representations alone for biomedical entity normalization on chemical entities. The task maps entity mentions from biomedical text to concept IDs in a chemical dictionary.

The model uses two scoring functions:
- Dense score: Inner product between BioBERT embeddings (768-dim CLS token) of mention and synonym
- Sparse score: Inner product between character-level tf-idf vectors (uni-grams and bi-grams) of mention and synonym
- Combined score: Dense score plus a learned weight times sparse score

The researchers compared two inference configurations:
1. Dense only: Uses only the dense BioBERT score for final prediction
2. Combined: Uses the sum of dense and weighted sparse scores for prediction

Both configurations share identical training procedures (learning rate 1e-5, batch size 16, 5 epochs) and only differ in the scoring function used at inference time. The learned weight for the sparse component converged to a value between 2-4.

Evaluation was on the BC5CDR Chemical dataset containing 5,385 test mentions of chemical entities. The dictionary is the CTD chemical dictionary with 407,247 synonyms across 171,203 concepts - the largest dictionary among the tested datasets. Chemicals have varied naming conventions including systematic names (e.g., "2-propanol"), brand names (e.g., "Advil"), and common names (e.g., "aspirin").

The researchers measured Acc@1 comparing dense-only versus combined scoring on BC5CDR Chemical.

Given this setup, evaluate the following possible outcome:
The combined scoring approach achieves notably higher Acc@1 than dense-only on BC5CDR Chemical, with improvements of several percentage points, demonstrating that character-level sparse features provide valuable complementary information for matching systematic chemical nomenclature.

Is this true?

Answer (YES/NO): NO